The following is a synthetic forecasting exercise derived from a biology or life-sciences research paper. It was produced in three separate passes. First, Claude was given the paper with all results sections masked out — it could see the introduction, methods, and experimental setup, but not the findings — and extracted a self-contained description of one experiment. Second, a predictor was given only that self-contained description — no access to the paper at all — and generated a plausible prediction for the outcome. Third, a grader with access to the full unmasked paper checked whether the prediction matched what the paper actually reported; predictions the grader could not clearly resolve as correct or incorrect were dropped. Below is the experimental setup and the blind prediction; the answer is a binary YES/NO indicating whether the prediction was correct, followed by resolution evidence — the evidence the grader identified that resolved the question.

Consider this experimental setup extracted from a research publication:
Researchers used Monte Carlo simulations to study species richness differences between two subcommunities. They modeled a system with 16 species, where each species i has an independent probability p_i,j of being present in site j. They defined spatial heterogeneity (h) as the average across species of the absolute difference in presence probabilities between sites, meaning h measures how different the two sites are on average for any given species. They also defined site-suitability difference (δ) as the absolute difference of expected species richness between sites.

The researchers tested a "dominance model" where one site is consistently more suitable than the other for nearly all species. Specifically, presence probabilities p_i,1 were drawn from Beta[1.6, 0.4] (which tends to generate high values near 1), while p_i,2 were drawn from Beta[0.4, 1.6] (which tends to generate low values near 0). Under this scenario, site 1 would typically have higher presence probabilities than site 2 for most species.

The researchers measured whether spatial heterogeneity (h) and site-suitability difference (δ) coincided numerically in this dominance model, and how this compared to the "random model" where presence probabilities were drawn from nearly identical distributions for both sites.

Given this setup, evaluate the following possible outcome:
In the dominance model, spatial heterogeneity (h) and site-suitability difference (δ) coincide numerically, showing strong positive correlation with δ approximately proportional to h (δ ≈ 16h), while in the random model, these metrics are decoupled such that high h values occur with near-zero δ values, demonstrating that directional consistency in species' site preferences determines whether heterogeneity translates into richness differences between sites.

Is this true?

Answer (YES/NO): NO